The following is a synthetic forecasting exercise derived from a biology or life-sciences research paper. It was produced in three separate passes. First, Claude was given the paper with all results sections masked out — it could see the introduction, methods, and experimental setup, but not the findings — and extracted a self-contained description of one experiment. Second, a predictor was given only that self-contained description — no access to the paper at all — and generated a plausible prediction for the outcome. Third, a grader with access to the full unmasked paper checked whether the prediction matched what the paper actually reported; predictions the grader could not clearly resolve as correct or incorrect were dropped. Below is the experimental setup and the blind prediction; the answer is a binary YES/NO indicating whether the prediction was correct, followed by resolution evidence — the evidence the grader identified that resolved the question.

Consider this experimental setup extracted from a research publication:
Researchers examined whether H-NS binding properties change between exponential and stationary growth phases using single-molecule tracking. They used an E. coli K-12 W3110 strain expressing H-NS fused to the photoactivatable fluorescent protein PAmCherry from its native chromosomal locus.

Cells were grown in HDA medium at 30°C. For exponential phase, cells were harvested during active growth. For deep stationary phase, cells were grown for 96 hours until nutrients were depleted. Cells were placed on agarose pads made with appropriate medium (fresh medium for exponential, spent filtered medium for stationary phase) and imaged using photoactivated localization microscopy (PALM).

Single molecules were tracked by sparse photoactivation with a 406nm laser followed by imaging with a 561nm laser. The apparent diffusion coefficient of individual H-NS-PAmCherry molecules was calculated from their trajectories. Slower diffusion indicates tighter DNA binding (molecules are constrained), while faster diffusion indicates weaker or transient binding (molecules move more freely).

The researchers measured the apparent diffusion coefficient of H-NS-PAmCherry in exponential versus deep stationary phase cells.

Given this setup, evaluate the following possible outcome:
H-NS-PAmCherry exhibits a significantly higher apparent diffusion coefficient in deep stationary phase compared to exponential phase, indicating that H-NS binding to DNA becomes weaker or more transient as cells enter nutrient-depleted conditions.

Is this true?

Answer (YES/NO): NO